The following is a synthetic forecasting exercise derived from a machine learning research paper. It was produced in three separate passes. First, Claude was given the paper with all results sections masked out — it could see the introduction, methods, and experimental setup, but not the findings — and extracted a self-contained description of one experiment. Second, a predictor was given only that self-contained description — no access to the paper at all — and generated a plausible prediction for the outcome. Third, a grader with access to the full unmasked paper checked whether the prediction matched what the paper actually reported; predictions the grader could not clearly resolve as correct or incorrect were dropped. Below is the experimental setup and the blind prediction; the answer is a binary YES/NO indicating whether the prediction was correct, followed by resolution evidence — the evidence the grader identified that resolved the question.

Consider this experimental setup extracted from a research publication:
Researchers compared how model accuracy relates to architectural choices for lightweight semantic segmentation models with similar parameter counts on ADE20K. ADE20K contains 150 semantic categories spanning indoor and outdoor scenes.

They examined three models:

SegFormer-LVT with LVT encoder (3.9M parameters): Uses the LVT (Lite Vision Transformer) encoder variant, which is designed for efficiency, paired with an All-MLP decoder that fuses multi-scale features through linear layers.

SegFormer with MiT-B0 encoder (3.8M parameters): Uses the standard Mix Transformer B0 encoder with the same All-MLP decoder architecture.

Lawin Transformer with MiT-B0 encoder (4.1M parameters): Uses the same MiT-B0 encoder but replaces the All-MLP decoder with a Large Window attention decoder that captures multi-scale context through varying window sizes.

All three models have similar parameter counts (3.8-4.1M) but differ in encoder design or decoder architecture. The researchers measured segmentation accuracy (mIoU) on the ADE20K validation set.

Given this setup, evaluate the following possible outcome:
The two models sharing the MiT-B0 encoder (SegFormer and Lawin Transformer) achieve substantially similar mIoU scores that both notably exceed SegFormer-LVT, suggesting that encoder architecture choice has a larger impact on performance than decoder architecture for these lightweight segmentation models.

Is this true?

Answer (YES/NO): NO